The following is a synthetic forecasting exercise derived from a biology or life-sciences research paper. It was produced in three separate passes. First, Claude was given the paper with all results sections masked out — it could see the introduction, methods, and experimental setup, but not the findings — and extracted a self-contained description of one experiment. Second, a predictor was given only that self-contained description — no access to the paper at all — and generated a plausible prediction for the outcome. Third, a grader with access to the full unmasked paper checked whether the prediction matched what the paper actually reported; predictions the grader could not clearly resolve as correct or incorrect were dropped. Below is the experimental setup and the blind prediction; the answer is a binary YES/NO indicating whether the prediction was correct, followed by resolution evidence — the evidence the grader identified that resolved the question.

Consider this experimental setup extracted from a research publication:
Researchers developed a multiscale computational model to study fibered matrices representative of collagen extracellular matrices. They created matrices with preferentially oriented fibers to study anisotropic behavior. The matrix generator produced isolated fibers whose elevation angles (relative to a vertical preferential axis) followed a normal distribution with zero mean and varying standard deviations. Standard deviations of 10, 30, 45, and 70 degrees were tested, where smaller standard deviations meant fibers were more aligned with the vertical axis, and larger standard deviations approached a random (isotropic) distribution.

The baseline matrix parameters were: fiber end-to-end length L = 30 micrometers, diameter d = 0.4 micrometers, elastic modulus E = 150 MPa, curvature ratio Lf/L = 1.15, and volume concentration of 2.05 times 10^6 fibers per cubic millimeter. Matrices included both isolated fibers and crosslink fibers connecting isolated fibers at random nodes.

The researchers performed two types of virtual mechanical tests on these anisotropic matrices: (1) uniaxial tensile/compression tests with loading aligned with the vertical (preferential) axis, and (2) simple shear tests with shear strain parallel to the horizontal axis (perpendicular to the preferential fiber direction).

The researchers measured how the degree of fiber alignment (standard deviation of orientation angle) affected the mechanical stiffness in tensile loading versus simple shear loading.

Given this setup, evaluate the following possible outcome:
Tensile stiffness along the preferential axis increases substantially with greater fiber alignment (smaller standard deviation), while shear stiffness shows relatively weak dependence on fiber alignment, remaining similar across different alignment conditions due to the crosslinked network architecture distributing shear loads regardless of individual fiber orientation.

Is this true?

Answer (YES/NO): YES